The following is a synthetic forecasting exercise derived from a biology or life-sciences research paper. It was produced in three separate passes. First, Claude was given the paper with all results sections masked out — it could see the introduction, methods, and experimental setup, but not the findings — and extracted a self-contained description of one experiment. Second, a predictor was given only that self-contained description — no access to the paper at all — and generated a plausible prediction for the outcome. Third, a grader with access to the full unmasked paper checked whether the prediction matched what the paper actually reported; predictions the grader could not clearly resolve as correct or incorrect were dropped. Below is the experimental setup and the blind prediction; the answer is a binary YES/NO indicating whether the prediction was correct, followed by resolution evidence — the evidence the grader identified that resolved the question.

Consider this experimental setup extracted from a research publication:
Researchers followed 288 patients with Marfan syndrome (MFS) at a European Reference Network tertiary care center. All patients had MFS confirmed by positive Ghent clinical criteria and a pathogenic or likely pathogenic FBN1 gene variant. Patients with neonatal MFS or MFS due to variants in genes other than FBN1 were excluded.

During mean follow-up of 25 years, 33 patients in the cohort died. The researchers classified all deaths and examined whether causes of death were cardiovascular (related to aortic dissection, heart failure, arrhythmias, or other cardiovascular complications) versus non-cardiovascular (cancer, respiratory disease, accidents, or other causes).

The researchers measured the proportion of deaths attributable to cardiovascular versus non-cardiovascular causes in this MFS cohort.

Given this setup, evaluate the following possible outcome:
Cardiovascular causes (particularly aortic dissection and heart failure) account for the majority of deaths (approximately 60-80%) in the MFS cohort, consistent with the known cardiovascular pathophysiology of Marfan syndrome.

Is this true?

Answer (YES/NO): NO